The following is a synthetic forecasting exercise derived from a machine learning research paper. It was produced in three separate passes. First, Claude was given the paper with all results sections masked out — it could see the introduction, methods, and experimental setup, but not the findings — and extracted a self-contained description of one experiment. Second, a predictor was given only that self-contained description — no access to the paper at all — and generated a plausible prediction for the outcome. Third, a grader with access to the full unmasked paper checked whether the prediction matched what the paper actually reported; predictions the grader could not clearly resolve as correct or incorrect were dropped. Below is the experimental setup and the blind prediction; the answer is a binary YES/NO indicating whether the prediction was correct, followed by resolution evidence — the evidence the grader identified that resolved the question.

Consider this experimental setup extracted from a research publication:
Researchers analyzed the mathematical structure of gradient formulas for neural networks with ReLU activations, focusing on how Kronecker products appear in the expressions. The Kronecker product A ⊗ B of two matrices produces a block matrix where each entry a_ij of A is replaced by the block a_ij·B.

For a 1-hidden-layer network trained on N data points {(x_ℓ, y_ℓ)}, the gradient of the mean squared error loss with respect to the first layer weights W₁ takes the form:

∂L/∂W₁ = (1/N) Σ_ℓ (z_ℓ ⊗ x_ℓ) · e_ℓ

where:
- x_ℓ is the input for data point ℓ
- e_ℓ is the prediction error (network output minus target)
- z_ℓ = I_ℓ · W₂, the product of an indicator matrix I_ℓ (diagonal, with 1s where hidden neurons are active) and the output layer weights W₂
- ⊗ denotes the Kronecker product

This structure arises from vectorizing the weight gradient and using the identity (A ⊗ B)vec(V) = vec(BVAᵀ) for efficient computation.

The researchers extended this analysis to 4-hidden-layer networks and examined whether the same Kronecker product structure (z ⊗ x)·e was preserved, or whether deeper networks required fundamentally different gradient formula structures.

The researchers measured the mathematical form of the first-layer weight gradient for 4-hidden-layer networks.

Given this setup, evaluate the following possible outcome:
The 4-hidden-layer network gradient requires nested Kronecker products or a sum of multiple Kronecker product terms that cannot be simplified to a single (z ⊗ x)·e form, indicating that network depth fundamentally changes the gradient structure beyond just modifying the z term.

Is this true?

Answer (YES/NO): NO